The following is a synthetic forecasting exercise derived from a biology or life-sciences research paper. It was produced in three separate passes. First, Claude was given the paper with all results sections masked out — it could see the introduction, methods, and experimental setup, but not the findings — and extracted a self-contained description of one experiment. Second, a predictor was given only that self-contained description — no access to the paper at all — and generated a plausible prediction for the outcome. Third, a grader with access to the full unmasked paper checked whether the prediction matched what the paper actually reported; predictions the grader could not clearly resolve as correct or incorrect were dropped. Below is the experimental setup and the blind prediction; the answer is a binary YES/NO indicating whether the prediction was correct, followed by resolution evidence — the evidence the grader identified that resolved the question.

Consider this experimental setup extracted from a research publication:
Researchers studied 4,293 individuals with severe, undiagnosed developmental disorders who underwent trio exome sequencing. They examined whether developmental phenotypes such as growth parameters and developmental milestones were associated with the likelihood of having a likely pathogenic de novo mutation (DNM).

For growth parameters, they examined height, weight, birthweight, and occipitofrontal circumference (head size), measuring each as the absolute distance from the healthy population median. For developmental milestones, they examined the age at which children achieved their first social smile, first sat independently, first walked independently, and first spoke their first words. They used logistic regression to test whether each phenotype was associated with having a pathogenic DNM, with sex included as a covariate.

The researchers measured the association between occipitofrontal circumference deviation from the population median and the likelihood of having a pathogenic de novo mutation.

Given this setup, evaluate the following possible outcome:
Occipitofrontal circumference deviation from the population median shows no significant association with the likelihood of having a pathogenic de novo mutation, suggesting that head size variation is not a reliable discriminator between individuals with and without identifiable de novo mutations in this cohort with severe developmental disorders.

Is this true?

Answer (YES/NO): YES